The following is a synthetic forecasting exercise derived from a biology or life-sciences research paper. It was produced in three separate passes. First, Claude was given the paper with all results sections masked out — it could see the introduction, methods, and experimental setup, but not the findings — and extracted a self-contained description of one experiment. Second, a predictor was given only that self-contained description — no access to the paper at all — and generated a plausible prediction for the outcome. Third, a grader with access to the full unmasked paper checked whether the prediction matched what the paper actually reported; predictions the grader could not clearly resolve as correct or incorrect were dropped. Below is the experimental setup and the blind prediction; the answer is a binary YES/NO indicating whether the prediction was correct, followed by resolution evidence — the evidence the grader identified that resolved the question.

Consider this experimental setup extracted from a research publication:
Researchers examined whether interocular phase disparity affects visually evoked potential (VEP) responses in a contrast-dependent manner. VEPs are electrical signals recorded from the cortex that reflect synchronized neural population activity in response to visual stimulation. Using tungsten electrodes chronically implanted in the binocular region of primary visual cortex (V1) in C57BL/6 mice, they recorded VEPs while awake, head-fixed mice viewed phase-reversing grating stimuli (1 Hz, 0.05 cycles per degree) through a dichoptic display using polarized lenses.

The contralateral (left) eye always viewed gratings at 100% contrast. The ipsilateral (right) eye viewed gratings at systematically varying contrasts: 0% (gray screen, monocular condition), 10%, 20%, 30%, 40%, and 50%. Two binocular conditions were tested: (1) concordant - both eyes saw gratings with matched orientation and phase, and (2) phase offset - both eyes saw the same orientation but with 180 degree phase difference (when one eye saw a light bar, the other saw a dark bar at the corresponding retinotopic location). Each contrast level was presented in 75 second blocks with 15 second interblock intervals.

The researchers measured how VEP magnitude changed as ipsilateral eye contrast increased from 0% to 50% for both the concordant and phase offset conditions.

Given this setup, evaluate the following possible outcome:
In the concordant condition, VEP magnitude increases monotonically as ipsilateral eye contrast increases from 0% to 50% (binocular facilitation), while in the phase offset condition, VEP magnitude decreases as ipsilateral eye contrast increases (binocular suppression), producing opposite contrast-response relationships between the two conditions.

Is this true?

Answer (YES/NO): NO